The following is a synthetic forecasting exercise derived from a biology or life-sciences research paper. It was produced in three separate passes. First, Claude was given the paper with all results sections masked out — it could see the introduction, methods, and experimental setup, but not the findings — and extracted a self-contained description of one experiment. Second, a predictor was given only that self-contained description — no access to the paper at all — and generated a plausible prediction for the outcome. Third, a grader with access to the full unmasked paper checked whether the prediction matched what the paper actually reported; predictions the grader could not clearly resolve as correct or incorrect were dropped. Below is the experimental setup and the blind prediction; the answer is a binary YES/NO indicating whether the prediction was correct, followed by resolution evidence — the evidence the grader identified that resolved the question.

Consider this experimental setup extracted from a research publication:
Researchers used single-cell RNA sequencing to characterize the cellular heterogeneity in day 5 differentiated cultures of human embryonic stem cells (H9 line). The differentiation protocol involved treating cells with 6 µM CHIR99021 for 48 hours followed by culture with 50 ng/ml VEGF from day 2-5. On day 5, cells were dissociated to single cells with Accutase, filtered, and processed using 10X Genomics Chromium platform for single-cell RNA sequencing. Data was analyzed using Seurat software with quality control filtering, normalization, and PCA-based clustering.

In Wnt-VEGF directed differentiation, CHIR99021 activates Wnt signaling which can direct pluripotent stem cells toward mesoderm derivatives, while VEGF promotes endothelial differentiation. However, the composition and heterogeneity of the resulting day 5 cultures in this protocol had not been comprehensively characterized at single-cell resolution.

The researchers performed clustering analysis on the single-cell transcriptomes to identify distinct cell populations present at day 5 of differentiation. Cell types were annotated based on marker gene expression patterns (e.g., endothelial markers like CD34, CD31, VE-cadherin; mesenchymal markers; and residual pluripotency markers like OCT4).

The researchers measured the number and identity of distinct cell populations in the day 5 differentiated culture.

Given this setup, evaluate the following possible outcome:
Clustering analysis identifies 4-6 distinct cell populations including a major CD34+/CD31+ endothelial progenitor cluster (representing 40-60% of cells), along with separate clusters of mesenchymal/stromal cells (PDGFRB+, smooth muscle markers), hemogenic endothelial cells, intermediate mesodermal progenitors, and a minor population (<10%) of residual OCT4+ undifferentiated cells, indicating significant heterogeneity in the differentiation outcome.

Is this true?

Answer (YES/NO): NO